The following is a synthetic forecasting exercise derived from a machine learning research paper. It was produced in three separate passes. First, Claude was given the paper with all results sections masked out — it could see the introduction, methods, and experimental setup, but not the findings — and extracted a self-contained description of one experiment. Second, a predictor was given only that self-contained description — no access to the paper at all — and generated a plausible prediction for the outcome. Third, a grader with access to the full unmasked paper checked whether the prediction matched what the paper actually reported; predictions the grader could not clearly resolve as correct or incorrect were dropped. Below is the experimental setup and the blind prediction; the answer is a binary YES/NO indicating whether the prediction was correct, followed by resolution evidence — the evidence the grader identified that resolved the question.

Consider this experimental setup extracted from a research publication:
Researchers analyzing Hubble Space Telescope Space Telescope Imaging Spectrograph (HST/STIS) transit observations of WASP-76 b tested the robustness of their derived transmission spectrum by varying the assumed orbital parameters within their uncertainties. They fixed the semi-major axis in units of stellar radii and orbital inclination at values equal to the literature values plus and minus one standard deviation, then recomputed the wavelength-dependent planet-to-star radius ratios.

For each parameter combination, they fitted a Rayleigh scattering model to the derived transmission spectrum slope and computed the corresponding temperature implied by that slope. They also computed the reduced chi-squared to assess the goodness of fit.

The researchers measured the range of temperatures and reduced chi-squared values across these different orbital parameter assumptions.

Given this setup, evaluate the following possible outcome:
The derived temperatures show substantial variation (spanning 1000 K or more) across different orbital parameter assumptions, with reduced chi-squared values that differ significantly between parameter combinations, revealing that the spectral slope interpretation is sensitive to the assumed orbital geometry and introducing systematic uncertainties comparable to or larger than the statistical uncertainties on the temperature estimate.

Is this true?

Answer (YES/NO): NO